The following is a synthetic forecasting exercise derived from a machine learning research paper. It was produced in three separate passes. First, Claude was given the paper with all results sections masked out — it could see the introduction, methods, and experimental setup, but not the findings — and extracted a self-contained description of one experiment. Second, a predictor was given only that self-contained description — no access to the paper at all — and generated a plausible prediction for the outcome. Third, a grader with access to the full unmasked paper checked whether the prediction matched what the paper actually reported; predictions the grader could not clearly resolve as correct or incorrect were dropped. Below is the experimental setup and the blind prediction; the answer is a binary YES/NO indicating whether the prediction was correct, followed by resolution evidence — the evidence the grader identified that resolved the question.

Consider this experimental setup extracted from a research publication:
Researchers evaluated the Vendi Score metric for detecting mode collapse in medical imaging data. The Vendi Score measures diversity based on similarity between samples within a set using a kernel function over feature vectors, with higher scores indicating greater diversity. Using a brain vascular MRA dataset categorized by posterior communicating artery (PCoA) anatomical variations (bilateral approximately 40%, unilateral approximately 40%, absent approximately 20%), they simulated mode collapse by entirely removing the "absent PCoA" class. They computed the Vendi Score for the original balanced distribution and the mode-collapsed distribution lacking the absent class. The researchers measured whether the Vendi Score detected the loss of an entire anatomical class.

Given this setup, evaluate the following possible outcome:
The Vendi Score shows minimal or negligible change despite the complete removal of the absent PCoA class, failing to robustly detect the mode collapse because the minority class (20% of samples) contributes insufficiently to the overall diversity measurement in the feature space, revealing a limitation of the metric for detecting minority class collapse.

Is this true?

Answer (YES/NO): YES